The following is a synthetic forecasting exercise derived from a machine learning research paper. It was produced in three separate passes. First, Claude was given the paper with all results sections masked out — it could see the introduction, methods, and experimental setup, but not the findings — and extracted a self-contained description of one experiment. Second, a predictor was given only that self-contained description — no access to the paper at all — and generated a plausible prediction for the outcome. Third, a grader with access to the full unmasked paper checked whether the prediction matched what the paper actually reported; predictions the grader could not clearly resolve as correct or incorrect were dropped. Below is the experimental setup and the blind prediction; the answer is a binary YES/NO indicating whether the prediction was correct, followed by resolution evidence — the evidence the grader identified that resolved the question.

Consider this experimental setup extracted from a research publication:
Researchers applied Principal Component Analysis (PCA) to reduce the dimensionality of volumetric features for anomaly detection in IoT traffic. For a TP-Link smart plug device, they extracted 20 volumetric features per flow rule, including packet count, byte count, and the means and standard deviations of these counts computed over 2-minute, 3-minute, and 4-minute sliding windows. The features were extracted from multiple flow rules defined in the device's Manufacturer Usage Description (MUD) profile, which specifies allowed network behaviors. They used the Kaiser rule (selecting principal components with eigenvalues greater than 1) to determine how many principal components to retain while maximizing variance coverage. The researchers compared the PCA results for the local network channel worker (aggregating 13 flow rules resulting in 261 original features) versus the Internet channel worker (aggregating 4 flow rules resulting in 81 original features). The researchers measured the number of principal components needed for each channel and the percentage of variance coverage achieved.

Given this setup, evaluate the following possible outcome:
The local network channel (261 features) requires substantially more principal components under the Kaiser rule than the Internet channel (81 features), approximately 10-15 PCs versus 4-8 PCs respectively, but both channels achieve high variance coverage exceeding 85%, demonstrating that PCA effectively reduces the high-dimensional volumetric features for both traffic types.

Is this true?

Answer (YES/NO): NO